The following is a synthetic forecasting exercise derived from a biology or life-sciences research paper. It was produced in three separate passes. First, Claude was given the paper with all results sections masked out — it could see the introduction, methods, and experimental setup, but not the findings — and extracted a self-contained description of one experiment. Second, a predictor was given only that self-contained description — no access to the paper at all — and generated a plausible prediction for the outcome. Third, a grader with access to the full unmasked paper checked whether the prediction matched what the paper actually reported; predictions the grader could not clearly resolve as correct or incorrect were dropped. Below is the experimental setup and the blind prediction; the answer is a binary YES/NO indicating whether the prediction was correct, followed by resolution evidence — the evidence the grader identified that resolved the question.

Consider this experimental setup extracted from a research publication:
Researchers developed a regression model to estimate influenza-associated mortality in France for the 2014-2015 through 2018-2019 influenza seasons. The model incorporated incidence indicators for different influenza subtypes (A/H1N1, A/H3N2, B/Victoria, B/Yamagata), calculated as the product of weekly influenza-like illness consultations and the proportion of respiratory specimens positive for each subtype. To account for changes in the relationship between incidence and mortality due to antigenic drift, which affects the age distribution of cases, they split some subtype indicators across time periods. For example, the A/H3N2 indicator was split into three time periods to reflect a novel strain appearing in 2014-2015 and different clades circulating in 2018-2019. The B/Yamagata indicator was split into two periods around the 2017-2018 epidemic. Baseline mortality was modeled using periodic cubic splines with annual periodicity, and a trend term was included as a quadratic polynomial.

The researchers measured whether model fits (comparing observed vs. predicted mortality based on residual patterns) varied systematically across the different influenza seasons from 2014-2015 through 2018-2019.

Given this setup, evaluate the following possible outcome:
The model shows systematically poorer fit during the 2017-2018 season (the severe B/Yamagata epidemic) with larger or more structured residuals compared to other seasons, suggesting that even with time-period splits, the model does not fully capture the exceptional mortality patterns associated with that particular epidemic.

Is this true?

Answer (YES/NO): YES